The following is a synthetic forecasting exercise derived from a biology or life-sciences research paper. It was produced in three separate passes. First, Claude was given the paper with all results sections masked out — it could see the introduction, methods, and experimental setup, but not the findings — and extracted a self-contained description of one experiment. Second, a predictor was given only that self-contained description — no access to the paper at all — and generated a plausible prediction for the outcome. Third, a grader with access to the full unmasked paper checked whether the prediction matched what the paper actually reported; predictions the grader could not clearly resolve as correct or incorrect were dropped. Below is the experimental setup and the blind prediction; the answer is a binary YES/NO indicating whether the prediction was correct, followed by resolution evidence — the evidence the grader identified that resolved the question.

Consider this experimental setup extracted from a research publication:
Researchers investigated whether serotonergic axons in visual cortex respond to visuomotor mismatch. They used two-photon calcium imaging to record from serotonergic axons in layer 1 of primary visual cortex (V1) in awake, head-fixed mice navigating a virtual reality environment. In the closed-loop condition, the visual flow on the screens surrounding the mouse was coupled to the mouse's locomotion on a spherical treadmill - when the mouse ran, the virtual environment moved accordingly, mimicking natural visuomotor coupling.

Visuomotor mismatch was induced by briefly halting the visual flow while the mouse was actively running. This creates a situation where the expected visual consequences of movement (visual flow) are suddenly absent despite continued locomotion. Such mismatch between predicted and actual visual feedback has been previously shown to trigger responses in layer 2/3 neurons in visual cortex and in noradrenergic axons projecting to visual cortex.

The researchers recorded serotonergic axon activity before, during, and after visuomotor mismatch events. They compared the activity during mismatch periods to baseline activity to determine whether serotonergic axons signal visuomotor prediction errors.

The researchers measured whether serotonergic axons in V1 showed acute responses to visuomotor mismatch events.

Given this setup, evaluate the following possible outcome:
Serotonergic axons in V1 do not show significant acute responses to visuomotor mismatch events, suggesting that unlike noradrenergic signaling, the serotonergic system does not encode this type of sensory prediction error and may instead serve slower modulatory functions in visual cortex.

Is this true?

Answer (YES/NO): YES